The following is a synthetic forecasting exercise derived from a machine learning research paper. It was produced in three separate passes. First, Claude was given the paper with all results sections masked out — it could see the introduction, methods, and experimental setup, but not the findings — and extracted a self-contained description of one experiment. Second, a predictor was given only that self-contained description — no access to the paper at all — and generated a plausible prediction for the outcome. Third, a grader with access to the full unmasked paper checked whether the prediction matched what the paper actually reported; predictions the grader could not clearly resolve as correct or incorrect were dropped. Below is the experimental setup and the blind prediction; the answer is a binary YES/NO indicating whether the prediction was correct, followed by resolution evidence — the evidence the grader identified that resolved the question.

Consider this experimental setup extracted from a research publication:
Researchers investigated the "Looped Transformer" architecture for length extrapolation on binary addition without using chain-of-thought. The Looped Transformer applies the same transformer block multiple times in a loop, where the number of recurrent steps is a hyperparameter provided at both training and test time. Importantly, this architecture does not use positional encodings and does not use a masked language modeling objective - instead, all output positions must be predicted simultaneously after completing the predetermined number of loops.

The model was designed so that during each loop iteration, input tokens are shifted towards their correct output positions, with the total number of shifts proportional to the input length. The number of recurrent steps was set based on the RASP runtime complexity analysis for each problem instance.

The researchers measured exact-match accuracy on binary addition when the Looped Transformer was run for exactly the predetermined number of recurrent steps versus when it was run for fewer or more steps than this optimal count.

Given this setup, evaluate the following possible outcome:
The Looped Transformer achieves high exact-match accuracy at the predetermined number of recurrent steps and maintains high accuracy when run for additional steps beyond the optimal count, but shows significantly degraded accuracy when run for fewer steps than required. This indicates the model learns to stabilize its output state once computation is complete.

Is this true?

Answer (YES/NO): NO